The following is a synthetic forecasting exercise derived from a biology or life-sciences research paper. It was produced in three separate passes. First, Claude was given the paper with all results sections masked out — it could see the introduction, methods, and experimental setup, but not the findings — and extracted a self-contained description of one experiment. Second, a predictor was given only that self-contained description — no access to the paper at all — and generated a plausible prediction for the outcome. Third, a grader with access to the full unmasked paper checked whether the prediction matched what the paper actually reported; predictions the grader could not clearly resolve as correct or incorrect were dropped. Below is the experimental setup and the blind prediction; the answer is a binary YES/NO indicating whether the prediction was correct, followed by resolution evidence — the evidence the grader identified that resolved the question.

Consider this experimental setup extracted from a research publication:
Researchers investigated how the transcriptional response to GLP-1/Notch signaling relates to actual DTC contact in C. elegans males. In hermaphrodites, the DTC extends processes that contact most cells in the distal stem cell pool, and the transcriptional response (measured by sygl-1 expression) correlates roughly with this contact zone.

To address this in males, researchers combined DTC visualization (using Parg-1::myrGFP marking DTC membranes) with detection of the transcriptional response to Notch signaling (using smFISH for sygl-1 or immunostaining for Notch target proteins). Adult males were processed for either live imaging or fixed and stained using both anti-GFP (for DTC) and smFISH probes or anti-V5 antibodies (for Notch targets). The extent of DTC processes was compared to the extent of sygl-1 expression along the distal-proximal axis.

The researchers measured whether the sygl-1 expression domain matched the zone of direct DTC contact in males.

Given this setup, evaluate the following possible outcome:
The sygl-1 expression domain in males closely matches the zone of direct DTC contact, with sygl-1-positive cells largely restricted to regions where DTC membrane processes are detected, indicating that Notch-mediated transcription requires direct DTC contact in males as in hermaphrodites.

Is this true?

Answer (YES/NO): NO